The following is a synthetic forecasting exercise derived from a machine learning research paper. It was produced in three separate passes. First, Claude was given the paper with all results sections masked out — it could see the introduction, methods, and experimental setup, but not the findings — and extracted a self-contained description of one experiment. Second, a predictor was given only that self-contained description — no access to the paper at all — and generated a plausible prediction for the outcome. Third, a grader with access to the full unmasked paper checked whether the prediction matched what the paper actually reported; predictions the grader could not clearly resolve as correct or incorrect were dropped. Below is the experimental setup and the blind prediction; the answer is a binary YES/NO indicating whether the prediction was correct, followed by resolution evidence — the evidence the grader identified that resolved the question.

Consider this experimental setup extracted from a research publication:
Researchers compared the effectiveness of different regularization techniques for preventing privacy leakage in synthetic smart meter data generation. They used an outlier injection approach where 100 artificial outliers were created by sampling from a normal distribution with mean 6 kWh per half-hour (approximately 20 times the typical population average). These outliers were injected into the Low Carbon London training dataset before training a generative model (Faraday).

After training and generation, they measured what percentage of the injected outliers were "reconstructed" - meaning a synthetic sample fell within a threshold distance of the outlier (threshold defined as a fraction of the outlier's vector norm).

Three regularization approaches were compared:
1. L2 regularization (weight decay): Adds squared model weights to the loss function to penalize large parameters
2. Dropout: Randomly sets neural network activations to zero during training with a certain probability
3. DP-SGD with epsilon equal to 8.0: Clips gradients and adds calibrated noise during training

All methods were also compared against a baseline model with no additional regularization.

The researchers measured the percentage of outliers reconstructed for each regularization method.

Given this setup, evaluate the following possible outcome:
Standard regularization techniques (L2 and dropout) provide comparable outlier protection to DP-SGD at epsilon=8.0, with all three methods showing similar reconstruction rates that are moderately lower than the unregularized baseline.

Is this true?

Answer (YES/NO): NO